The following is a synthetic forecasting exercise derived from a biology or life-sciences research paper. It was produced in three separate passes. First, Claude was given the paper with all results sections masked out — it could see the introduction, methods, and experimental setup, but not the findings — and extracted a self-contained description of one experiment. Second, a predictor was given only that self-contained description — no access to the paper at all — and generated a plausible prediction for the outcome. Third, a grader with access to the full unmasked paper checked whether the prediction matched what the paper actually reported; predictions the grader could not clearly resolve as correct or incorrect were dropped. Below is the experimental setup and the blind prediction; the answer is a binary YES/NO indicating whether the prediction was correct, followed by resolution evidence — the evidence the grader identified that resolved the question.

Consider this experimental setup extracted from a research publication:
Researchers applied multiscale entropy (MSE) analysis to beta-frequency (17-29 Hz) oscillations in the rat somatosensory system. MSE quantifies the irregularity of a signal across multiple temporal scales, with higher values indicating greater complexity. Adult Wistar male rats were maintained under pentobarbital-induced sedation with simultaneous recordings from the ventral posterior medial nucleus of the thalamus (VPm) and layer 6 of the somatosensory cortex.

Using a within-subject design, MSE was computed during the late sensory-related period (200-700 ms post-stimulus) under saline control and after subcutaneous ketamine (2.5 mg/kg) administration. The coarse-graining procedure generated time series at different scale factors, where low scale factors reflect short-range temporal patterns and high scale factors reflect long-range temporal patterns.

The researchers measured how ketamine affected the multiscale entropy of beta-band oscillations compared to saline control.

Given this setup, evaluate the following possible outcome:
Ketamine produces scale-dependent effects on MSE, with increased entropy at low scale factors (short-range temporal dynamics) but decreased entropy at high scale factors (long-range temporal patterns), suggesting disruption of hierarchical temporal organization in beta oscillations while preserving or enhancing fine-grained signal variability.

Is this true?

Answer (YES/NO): NO